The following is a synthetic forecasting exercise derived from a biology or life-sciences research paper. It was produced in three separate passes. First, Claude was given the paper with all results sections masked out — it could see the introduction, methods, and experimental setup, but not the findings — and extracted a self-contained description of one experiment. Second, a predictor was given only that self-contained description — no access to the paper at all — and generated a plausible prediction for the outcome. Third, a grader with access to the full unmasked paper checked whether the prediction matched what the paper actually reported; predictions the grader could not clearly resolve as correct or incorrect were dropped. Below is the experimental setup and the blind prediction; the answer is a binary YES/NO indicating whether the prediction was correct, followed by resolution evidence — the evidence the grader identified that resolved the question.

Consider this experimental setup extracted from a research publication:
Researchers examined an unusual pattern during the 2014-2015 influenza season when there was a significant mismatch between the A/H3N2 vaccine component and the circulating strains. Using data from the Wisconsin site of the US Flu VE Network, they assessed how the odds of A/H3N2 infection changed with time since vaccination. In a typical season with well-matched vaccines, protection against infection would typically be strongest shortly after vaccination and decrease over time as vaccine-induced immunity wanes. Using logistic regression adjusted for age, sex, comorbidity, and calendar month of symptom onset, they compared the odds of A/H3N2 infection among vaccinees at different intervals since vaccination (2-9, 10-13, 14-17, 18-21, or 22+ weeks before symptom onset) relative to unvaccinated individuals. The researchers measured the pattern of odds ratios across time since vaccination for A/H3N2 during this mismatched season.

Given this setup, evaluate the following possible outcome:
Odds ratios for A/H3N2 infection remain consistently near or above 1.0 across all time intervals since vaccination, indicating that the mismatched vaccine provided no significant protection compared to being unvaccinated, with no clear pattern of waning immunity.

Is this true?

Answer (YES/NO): NO